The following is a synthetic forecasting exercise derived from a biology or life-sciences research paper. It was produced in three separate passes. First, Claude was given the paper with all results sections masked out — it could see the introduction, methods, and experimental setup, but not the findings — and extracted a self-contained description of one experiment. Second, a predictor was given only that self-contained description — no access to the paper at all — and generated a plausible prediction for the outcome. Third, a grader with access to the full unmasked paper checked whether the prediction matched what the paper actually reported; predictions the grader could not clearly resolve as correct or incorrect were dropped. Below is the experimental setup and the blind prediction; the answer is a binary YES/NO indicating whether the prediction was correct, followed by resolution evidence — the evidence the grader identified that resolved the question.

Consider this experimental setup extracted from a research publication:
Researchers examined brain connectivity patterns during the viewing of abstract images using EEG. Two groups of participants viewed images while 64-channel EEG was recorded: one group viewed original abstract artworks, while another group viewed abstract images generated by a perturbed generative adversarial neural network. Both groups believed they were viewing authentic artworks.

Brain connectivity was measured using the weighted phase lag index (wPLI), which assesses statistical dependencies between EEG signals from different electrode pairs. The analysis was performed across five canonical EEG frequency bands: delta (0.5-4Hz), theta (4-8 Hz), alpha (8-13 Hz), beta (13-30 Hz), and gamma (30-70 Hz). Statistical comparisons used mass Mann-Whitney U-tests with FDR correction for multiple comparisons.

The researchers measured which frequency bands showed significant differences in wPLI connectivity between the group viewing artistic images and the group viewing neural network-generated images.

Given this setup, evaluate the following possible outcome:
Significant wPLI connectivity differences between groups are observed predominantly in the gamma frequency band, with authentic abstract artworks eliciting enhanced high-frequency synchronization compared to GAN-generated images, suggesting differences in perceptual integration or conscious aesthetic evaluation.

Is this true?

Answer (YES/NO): NO